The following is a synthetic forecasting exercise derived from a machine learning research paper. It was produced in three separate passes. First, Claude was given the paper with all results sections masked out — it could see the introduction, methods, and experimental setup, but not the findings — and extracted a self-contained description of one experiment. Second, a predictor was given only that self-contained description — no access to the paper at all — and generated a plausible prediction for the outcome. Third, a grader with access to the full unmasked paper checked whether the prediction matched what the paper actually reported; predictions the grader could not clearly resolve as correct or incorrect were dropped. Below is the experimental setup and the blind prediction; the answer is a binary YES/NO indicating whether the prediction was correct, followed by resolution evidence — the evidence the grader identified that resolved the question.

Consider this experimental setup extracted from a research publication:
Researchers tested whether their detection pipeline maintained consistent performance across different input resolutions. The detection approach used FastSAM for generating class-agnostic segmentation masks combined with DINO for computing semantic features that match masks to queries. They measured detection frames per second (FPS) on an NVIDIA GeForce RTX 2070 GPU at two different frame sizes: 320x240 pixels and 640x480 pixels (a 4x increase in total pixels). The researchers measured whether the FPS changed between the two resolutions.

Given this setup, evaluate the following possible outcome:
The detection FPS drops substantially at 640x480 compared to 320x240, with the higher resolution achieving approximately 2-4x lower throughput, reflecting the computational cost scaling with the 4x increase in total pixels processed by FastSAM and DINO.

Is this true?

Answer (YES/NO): NO